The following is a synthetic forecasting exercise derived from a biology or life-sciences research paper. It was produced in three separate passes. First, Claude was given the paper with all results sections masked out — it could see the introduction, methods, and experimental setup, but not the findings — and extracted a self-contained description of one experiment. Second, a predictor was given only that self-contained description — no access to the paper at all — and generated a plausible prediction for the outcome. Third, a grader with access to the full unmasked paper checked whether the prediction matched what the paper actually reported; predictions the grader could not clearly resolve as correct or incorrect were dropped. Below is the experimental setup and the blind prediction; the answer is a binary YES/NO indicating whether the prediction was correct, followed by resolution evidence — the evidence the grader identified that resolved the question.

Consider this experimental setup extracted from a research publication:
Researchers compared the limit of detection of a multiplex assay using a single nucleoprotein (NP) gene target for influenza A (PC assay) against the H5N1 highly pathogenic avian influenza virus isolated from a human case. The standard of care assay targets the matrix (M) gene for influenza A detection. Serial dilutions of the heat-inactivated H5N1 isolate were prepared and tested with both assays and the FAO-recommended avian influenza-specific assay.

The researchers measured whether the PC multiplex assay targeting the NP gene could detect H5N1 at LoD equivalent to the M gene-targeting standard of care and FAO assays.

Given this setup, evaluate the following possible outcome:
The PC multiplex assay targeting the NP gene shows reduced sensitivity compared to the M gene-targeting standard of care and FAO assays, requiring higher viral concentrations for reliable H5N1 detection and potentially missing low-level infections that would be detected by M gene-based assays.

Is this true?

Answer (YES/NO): NO